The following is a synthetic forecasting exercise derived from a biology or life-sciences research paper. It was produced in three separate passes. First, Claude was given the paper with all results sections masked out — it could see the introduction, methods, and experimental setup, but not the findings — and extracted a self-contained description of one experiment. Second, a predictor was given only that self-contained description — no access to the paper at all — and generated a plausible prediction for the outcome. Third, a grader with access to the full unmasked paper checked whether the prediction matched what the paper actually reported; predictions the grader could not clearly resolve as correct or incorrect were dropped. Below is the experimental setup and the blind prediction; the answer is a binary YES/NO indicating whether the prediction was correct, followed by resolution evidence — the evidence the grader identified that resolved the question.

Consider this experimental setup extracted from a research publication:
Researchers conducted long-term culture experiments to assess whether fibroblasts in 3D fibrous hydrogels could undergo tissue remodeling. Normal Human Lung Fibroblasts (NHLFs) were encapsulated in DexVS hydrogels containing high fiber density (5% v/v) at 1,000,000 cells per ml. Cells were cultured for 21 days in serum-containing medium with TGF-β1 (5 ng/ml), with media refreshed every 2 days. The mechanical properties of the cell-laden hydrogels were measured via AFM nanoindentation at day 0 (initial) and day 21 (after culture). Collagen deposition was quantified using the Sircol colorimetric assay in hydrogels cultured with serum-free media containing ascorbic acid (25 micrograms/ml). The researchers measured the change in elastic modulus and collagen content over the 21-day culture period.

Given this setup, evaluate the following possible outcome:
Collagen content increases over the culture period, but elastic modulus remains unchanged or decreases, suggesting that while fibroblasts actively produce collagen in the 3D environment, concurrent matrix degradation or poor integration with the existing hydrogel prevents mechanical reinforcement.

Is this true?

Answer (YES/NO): NO